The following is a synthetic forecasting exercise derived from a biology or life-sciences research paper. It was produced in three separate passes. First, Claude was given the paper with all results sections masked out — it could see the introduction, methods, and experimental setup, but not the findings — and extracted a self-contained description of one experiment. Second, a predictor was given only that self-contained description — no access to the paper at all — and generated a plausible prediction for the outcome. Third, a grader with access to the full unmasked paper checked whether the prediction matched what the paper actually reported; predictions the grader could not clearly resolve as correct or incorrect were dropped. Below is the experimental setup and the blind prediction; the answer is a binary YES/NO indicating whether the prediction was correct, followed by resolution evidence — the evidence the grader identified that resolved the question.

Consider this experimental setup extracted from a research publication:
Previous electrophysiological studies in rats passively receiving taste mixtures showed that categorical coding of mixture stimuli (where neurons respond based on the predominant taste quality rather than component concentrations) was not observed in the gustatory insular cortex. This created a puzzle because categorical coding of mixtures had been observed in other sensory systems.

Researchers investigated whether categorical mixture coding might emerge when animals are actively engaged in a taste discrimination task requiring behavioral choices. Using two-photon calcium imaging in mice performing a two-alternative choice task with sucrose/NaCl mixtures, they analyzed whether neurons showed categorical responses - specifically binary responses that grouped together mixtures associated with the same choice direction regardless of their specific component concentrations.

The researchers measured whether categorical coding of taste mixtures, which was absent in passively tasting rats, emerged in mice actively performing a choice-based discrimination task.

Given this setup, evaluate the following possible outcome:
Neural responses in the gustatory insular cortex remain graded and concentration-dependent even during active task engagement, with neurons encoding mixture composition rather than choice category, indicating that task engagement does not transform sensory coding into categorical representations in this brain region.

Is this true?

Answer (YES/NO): NO